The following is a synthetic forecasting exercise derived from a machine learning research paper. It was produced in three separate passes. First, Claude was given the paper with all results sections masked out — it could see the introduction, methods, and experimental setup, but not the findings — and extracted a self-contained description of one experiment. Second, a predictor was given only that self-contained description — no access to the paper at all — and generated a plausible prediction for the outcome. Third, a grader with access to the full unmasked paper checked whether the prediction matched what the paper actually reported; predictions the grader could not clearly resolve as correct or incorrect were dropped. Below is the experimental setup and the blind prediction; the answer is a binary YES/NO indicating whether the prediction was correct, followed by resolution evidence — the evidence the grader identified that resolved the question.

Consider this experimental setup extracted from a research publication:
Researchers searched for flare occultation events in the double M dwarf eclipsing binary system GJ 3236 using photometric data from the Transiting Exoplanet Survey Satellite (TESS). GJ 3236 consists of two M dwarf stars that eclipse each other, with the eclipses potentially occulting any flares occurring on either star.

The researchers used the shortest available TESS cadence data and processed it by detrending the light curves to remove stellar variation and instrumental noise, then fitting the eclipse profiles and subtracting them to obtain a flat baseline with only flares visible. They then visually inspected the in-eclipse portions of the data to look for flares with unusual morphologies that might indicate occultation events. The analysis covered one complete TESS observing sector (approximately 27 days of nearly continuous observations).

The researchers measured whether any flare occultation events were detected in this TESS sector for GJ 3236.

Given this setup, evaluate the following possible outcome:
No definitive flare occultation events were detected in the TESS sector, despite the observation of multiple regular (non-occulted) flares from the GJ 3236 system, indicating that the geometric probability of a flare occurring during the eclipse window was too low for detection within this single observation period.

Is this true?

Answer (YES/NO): NO